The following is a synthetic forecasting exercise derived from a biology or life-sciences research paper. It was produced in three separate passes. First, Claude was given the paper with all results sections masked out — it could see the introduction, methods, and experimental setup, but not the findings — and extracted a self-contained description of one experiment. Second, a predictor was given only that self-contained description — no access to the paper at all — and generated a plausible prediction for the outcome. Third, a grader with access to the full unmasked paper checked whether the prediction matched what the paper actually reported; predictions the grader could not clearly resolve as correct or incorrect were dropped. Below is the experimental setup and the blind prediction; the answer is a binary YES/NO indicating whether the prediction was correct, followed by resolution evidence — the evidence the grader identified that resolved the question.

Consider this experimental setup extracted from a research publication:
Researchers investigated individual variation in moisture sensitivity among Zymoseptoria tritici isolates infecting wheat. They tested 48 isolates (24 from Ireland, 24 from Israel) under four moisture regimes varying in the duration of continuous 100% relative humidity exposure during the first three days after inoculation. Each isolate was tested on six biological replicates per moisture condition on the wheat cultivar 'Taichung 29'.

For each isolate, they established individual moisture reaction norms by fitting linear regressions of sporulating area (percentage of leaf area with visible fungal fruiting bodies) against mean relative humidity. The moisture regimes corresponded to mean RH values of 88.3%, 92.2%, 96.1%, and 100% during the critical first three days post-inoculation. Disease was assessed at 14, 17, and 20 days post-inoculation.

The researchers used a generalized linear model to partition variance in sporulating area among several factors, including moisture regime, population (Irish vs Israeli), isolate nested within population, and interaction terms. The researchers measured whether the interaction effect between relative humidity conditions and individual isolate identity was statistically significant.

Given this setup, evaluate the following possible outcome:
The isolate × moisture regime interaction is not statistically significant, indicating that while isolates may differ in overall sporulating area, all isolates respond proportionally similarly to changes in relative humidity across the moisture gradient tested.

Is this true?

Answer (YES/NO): NO